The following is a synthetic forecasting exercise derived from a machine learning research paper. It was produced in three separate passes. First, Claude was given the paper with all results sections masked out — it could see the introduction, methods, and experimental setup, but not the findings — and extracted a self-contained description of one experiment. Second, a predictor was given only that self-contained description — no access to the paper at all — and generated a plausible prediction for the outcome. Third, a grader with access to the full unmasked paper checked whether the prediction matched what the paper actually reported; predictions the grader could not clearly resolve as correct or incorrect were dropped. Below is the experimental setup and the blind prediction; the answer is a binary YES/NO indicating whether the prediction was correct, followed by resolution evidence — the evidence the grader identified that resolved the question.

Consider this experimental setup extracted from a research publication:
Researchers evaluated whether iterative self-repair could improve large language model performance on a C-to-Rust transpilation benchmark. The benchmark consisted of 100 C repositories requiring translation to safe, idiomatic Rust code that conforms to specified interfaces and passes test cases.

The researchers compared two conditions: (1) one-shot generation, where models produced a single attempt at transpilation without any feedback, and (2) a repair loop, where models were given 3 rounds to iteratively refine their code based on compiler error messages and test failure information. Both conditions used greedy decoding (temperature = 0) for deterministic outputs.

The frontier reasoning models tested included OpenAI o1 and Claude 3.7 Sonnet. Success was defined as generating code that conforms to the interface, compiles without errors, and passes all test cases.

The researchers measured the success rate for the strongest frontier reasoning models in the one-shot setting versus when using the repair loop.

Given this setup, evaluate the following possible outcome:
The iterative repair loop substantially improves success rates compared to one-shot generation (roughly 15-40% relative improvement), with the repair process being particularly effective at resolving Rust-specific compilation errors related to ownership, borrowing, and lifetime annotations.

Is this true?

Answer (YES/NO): NO